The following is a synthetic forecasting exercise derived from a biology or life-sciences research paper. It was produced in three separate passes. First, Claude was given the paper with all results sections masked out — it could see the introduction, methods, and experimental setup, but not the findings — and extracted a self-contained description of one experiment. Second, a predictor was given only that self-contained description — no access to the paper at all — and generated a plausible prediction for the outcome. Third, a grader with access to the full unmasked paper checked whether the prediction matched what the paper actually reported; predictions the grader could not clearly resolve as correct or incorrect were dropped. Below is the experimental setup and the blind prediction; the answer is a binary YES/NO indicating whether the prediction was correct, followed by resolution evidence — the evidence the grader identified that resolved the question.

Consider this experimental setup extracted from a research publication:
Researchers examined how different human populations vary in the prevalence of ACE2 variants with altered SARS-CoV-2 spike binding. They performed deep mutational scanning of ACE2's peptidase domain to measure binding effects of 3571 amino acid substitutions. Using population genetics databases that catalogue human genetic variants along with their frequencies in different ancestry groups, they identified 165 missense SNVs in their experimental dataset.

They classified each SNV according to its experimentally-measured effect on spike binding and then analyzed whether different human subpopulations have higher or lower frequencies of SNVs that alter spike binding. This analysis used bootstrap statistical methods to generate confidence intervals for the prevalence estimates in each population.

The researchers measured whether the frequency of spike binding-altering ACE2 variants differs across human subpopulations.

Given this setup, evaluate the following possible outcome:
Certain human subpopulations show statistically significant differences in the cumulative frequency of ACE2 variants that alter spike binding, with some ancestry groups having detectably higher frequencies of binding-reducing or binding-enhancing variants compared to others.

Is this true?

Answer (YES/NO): YES